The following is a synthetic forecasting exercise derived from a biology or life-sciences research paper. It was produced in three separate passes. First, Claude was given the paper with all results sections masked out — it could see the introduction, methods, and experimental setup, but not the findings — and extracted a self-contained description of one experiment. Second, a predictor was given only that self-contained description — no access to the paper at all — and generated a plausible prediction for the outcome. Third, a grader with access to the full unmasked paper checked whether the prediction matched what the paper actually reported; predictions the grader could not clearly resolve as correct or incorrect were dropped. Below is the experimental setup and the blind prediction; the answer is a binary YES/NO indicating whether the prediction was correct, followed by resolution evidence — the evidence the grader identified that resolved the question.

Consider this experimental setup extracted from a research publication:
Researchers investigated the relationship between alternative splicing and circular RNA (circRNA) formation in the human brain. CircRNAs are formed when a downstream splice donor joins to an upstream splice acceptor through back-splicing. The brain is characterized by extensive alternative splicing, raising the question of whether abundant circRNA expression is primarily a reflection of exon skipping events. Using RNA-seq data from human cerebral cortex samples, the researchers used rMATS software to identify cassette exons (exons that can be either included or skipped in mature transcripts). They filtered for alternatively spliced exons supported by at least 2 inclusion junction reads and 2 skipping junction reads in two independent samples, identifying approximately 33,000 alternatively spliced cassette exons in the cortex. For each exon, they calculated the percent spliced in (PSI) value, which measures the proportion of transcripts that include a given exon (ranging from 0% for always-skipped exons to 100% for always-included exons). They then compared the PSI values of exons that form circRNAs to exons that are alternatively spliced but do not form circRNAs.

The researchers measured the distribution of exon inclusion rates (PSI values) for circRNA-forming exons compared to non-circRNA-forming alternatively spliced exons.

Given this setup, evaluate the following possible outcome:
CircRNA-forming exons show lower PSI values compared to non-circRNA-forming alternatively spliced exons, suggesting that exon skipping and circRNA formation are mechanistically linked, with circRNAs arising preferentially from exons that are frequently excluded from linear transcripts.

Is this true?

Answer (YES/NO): NO